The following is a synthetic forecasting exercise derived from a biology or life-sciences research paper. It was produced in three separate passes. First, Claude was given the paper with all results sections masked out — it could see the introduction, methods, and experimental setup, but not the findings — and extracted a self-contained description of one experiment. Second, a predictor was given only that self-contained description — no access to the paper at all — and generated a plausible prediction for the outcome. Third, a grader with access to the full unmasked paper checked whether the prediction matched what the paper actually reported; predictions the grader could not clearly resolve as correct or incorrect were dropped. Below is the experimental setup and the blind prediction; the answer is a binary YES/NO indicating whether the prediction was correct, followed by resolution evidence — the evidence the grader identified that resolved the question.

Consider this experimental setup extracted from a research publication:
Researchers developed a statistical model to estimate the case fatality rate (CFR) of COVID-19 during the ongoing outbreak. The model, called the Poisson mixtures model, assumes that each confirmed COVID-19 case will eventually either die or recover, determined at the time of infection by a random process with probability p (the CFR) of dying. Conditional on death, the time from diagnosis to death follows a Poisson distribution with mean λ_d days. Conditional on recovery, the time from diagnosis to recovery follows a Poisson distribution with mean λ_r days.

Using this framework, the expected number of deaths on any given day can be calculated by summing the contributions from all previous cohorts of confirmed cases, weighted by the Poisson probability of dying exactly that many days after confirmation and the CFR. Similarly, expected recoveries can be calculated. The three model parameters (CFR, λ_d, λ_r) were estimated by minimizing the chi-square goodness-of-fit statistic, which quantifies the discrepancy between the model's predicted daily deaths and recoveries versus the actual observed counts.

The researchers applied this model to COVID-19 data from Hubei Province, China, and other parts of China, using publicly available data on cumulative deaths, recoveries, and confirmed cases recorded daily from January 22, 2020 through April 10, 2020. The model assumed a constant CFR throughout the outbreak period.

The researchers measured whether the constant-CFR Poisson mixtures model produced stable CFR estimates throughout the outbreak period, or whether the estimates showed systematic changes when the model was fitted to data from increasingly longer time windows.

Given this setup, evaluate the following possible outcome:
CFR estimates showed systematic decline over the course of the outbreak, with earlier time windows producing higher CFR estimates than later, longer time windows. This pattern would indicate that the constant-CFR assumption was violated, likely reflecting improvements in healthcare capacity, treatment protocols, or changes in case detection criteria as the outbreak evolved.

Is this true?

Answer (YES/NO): NO